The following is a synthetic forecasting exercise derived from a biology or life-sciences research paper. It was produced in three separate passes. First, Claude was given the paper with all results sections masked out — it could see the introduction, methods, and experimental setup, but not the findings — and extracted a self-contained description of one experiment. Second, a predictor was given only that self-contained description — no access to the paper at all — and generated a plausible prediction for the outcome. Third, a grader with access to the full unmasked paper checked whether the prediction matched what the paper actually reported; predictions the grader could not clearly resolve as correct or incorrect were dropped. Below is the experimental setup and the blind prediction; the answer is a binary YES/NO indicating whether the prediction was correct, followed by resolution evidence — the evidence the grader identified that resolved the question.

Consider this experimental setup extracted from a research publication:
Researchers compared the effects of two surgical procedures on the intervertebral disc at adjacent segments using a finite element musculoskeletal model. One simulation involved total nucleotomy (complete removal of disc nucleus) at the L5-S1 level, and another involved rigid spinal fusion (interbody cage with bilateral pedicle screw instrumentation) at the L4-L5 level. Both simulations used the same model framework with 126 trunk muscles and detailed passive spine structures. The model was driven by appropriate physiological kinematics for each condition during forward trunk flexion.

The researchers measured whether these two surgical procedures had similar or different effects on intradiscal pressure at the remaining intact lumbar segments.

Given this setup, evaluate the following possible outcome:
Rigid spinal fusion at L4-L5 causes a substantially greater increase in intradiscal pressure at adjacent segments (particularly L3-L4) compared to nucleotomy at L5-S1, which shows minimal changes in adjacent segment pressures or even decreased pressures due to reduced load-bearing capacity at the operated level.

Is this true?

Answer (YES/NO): YES